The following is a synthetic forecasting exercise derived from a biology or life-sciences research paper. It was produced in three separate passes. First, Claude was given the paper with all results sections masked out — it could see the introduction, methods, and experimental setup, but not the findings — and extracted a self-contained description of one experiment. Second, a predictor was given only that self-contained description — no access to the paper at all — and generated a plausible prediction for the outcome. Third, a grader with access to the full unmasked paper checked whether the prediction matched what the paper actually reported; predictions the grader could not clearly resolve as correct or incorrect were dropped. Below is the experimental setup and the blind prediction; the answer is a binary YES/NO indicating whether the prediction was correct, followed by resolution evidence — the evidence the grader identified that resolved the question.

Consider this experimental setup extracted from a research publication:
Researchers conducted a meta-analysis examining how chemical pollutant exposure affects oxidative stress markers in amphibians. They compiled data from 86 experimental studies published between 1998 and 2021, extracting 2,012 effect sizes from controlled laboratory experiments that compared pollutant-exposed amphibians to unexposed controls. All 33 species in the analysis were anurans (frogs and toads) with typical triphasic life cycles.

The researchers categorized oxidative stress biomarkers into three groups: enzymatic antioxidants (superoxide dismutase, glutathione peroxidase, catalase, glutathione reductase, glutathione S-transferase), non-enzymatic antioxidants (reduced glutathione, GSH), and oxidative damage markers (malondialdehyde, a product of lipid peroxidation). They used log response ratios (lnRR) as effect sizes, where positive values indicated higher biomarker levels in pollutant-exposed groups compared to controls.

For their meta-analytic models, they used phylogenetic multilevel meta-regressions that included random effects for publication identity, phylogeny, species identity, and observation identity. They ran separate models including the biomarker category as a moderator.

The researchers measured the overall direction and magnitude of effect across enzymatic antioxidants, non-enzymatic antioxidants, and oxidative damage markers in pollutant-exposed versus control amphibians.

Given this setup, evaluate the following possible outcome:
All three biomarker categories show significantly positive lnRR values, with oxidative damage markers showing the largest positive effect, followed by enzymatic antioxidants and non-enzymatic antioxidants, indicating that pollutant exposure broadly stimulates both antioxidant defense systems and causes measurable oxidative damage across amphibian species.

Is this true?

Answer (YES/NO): NO